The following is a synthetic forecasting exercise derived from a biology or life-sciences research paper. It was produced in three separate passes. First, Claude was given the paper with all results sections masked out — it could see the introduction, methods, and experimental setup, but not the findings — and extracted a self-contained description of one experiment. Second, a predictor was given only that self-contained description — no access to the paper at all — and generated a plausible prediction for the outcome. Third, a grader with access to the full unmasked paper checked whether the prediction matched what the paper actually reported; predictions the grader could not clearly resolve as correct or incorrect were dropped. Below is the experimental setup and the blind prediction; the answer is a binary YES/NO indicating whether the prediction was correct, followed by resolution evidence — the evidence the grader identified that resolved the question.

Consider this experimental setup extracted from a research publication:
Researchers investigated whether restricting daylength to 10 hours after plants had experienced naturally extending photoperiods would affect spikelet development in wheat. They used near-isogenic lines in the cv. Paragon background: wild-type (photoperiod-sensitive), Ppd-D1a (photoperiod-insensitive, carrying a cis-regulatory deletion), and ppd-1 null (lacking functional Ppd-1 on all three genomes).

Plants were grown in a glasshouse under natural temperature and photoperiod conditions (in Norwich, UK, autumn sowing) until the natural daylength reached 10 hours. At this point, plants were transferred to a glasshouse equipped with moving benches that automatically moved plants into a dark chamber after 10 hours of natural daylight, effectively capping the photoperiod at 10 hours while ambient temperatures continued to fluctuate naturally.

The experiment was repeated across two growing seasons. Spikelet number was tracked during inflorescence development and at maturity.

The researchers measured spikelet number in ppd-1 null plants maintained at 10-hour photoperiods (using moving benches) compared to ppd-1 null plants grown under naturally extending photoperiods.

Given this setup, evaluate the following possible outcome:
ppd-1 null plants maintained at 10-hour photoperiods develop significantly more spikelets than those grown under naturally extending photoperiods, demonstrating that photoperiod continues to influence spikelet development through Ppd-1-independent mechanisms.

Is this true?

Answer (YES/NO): YES